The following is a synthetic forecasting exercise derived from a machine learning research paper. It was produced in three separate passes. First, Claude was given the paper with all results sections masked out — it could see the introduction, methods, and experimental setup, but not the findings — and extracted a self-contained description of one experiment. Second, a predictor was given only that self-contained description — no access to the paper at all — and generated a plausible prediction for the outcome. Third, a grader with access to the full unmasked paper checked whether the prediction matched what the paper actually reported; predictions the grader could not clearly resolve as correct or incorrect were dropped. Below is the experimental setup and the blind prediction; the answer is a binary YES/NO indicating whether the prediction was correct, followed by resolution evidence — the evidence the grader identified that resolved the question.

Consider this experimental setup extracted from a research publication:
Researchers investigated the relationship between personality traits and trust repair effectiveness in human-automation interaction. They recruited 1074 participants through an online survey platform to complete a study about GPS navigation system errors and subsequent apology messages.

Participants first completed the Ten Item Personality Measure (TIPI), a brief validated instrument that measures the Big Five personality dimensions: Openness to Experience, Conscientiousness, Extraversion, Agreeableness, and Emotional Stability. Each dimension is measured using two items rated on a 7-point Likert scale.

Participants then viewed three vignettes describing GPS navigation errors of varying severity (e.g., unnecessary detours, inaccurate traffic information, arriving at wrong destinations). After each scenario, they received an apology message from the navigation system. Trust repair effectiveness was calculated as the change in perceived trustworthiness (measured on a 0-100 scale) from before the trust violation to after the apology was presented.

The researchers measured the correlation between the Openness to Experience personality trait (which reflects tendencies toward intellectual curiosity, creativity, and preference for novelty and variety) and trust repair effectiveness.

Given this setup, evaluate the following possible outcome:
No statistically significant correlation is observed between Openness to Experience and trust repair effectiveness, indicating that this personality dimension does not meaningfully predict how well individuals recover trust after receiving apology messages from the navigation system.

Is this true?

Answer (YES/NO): NO